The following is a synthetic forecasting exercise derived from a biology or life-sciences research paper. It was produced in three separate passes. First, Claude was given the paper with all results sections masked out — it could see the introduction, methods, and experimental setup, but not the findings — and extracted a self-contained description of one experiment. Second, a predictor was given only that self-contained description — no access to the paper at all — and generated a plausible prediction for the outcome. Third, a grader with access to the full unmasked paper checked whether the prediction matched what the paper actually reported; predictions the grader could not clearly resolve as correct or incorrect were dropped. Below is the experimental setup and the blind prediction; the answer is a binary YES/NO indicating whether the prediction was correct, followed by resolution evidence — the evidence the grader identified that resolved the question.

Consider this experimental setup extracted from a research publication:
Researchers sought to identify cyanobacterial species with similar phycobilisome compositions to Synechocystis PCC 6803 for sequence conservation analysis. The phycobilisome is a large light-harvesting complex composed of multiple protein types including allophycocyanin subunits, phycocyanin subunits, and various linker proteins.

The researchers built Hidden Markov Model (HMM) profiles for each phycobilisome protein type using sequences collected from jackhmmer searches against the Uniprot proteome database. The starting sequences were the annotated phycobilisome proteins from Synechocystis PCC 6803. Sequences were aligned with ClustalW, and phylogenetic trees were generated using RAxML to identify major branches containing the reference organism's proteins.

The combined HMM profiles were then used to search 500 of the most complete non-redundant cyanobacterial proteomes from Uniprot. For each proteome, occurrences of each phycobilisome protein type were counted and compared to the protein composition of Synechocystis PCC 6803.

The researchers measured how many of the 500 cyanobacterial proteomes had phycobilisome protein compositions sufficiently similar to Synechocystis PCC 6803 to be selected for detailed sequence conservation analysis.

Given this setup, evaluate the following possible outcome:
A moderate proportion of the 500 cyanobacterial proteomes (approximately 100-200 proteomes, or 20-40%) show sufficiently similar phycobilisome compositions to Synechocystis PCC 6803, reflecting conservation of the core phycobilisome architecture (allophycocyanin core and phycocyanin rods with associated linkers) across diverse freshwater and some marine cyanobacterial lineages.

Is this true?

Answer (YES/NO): NO